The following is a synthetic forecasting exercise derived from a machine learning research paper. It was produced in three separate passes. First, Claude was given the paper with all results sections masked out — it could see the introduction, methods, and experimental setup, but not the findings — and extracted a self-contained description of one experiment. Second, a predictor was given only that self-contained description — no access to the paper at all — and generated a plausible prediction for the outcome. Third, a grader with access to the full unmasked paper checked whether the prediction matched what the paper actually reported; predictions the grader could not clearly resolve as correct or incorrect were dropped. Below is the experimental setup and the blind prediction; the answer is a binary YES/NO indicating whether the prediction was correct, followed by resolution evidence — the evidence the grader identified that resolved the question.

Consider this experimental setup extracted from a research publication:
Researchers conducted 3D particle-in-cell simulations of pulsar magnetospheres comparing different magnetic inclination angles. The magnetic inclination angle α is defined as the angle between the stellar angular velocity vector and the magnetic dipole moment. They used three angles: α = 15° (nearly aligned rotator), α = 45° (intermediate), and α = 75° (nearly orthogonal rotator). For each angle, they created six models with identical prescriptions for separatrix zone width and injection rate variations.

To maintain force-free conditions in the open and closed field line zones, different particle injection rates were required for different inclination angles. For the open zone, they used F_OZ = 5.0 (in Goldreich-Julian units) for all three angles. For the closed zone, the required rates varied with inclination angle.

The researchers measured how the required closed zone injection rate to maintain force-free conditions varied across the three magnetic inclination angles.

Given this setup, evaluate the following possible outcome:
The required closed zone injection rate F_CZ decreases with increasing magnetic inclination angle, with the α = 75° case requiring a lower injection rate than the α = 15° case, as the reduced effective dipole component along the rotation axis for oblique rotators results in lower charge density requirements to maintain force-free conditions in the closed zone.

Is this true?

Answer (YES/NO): NO